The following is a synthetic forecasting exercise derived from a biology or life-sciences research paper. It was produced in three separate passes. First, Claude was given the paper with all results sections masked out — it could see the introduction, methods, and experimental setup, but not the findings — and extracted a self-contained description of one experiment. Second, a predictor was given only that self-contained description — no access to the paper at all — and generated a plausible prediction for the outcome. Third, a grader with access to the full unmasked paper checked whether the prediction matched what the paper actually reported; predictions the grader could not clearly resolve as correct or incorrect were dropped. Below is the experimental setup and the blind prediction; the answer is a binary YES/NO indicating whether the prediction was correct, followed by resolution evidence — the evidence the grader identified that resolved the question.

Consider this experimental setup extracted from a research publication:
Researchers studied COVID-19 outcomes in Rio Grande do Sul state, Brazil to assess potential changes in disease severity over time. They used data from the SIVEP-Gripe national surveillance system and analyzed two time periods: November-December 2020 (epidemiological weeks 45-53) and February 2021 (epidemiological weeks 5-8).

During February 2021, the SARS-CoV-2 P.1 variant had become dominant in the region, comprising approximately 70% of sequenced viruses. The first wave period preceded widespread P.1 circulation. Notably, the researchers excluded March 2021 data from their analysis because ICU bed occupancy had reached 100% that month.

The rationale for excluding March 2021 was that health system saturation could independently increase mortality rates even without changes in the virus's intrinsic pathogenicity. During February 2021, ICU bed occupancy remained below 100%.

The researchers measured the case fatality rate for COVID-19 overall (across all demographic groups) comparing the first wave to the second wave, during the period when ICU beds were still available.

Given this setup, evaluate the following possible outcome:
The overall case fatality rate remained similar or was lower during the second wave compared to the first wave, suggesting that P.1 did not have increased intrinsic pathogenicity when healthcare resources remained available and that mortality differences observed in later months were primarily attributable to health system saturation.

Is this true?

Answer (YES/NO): NO